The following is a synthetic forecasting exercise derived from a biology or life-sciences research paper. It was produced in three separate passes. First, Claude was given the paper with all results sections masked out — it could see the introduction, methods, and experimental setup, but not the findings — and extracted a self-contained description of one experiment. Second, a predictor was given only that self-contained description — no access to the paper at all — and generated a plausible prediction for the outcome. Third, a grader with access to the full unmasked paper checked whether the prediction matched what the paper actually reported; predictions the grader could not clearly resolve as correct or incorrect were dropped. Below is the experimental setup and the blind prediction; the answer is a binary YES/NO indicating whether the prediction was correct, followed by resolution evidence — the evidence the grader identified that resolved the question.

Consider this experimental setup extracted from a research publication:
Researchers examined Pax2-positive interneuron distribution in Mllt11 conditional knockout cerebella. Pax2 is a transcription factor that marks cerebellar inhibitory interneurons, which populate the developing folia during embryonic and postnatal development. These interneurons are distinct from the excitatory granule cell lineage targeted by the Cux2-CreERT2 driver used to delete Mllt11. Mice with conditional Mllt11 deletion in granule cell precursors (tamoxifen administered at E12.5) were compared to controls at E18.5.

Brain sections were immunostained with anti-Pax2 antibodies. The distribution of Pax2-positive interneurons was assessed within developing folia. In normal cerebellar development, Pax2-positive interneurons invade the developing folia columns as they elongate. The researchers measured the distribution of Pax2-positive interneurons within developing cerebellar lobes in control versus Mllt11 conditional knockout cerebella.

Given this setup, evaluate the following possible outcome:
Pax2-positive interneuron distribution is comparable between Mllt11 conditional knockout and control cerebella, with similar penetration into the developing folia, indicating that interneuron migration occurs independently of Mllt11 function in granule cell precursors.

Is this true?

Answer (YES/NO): NO